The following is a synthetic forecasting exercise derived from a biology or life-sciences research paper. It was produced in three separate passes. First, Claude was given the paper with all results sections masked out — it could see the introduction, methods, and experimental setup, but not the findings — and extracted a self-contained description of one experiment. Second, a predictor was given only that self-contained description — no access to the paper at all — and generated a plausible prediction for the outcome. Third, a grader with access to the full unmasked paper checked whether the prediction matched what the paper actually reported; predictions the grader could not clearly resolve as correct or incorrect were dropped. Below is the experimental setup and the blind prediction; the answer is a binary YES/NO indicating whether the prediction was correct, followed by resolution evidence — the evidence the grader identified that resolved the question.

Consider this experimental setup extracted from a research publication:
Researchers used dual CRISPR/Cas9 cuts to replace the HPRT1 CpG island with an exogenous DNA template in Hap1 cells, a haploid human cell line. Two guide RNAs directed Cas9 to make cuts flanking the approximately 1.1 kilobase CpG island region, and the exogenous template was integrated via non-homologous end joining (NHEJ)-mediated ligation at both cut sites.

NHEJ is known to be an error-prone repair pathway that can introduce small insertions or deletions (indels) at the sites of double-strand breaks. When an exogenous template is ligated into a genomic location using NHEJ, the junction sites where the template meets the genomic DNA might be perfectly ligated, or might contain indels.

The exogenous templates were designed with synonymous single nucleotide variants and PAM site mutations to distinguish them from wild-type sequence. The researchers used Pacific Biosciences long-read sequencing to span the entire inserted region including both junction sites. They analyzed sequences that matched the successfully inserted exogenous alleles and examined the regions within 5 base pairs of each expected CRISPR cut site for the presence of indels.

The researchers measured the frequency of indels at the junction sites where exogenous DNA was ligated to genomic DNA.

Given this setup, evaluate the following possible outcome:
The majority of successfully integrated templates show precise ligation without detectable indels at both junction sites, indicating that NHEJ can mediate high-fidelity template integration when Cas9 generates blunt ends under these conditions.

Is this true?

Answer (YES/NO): NO